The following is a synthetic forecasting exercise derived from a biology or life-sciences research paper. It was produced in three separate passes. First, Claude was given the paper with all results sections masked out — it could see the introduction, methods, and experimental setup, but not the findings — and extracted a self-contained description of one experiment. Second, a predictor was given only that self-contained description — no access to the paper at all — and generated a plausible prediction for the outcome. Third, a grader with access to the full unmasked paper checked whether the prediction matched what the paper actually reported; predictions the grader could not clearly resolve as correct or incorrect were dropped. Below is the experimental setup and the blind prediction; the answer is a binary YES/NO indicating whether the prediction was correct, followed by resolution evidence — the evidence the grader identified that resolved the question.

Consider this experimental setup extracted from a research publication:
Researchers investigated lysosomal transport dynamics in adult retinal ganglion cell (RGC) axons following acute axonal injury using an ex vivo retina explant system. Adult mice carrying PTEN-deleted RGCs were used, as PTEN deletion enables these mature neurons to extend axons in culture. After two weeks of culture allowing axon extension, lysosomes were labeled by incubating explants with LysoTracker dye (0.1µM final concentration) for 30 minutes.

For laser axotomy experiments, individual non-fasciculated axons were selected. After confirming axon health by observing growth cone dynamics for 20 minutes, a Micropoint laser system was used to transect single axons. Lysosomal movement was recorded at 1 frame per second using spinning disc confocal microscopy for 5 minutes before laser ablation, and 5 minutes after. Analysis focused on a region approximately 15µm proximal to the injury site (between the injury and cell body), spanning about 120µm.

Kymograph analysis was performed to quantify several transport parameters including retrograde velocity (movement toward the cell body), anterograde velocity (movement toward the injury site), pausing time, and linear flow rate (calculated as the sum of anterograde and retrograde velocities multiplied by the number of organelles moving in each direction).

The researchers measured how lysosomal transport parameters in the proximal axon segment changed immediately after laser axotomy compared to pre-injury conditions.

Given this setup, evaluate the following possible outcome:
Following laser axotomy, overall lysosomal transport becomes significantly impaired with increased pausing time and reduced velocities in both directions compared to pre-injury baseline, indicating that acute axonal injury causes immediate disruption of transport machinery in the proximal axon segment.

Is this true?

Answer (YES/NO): YES